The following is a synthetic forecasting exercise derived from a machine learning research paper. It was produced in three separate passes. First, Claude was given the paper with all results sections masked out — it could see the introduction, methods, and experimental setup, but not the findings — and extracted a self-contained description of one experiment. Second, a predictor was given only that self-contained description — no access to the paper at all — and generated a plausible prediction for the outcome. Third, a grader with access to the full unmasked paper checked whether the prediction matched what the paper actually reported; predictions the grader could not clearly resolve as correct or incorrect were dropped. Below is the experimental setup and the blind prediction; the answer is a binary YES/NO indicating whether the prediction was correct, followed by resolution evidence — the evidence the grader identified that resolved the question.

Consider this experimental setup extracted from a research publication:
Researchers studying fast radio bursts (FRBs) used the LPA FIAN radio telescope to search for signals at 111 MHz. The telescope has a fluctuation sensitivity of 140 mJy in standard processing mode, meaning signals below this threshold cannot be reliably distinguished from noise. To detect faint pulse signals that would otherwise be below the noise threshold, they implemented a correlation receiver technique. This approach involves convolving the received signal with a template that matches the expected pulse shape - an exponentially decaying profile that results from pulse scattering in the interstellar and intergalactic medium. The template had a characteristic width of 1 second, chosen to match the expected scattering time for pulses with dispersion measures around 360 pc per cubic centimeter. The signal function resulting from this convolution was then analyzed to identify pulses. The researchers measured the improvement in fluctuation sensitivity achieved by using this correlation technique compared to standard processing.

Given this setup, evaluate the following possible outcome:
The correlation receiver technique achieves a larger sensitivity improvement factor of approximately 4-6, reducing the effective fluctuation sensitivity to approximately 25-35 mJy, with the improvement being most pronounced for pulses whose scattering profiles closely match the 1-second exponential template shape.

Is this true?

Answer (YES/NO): NO